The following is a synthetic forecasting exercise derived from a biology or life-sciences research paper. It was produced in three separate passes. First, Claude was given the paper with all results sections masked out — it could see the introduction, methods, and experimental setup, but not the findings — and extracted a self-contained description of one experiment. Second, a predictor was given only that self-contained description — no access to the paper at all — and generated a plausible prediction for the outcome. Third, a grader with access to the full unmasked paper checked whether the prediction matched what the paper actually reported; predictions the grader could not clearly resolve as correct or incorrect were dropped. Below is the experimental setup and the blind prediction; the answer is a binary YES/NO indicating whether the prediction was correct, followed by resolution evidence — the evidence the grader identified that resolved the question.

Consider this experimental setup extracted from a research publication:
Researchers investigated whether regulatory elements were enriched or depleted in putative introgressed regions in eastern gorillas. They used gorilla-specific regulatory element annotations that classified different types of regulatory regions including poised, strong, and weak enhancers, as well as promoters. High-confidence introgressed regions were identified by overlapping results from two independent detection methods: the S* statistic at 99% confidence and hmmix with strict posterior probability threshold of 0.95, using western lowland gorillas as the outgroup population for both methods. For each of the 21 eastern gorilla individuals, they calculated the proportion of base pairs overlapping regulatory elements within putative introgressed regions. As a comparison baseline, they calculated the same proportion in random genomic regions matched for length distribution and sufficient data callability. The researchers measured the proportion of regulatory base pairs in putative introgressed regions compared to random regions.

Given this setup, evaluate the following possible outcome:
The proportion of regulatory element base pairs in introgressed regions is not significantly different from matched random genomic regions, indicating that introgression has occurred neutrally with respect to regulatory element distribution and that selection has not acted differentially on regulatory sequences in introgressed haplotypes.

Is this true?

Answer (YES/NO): NO